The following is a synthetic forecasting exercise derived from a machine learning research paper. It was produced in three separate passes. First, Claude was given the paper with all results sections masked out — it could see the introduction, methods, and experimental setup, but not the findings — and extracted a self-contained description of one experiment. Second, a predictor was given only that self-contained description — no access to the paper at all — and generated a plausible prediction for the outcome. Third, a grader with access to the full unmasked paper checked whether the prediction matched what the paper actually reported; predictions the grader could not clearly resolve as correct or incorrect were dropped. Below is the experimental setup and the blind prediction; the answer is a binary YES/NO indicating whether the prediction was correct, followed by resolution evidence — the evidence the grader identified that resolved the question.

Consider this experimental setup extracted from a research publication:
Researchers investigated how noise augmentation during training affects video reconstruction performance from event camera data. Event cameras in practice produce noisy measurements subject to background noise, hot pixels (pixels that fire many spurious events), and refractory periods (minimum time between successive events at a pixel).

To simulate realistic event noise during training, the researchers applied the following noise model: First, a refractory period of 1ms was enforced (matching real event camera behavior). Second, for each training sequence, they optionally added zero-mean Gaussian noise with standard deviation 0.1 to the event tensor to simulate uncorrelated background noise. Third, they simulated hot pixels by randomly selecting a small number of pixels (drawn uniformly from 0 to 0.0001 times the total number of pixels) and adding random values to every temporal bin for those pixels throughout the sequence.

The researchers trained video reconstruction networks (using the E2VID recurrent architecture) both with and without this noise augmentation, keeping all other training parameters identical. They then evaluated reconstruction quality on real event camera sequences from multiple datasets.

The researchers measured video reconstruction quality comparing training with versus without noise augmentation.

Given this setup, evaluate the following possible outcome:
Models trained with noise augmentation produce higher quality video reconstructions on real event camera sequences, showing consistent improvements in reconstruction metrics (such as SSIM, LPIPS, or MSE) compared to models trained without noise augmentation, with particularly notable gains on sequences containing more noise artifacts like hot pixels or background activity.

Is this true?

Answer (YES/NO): NO